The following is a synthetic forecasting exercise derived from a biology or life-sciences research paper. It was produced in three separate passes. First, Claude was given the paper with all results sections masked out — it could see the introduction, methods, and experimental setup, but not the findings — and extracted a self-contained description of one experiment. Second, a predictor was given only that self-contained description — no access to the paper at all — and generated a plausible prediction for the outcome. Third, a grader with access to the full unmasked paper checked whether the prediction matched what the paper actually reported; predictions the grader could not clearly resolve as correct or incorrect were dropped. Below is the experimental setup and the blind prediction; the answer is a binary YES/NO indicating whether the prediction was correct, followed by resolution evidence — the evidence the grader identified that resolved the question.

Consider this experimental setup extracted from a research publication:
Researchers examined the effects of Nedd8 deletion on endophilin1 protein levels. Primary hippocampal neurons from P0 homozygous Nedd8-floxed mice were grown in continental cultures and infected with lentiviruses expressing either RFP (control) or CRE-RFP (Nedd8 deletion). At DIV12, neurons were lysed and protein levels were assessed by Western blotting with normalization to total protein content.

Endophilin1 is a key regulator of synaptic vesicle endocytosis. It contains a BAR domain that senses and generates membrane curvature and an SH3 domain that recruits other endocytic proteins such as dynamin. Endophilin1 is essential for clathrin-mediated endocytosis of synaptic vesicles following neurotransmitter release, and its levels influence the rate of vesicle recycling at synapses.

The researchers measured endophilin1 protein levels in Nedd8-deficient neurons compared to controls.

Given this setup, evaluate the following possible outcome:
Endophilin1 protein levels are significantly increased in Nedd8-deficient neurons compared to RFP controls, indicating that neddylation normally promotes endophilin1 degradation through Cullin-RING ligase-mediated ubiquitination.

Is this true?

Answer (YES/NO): NO